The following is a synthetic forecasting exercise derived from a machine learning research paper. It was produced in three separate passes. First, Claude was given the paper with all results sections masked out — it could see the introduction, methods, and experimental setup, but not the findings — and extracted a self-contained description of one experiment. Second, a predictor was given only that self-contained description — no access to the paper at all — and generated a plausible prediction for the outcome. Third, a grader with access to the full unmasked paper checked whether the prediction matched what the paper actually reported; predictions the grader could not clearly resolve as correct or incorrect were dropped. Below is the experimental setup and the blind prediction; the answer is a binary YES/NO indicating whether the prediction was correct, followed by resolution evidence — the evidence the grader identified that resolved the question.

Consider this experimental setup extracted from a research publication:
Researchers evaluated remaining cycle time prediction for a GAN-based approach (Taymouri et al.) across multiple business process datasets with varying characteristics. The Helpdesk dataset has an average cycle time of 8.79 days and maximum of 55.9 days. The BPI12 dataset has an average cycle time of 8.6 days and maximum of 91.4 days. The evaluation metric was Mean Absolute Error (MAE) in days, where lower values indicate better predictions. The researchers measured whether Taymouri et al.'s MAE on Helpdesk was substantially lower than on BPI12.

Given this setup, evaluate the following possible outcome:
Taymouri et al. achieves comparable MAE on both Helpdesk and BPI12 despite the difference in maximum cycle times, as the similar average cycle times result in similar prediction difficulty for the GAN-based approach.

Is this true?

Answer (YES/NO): NO